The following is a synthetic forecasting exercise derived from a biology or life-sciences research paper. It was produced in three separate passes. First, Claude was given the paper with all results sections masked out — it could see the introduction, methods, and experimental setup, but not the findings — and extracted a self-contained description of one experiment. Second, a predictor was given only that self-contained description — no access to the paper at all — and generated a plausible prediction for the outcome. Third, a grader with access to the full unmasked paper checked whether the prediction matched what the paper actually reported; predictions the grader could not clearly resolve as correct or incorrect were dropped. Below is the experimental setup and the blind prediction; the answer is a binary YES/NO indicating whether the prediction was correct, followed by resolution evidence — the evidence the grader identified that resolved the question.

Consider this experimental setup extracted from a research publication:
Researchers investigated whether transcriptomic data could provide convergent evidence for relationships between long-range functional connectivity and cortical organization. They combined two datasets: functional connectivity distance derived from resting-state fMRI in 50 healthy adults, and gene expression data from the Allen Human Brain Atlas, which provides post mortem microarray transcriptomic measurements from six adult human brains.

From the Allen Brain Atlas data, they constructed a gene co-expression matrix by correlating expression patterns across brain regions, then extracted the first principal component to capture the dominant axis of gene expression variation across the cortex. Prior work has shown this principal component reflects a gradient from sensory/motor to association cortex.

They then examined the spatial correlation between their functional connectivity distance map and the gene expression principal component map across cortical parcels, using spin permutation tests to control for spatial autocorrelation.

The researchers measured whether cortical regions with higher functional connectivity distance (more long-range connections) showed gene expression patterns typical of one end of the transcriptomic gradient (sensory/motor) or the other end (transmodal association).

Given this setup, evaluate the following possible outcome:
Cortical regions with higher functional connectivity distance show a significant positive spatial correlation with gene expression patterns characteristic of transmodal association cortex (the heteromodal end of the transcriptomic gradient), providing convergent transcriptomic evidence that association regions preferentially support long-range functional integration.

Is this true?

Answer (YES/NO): YES